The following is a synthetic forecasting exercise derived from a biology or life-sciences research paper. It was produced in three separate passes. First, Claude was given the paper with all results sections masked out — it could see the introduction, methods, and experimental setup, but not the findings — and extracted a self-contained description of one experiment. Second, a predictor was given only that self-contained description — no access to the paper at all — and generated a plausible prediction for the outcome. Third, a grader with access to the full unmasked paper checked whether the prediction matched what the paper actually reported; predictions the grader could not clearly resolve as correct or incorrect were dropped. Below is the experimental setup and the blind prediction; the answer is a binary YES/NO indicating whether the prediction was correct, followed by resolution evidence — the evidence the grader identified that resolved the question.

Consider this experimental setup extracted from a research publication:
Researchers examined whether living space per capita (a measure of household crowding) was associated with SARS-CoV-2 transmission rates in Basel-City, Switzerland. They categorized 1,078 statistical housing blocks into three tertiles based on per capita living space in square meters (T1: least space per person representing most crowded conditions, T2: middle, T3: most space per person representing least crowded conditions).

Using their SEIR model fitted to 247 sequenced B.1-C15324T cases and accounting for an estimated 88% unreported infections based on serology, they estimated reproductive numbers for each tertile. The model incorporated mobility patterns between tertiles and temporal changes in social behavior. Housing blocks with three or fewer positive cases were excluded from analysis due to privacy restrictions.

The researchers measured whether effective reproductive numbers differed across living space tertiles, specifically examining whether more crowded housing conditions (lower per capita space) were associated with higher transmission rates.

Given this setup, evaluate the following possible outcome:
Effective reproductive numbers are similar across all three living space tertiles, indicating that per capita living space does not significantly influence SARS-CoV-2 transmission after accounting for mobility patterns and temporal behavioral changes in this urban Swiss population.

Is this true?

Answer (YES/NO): NO